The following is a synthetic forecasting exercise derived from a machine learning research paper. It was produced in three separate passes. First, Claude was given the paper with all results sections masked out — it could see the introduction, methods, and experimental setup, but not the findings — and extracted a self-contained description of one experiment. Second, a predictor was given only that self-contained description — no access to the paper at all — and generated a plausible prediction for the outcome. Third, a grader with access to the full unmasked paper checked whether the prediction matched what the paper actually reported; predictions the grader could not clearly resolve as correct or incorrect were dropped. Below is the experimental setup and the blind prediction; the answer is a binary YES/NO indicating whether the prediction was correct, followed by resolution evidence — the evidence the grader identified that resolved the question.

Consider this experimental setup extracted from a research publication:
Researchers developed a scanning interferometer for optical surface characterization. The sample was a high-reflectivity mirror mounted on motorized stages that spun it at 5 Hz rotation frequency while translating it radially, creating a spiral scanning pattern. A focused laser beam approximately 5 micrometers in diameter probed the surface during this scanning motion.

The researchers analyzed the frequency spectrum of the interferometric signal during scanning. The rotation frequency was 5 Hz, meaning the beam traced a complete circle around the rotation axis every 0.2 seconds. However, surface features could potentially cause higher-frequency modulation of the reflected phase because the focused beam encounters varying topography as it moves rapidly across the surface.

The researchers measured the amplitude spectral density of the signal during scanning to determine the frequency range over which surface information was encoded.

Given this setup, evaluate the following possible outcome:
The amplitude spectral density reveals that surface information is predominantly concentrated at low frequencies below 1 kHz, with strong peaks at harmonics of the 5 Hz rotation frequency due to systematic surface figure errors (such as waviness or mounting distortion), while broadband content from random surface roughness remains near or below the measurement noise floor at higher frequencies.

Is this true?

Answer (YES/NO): NO